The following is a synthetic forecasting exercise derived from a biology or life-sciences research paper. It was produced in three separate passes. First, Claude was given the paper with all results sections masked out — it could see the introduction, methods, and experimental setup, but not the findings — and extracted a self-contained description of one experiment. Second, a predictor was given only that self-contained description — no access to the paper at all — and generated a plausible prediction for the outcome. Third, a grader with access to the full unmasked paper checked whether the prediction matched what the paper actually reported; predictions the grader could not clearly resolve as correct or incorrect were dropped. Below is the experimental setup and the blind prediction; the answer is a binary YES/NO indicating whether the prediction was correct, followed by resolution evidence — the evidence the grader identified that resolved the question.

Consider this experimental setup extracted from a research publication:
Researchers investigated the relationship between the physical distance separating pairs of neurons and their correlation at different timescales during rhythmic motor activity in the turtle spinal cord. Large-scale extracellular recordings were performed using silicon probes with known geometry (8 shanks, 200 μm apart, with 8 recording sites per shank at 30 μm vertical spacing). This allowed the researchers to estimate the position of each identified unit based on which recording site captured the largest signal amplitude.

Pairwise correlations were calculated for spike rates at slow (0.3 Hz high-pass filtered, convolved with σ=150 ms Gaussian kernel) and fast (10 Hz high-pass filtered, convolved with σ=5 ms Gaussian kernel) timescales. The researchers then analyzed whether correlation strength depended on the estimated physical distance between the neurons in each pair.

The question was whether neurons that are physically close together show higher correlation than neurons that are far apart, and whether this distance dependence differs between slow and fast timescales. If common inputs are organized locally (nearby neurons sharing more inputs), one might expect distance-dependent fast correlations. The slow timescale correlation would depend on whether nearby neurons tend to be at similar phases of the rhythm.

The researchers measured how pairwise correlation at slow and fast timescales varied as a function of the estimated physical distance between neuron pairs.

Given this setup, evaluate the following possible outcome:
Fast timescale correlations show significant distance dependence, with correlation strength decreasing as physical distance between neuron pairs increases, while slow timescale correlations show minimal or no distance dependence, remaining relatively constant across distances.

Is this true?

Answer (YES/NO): NO